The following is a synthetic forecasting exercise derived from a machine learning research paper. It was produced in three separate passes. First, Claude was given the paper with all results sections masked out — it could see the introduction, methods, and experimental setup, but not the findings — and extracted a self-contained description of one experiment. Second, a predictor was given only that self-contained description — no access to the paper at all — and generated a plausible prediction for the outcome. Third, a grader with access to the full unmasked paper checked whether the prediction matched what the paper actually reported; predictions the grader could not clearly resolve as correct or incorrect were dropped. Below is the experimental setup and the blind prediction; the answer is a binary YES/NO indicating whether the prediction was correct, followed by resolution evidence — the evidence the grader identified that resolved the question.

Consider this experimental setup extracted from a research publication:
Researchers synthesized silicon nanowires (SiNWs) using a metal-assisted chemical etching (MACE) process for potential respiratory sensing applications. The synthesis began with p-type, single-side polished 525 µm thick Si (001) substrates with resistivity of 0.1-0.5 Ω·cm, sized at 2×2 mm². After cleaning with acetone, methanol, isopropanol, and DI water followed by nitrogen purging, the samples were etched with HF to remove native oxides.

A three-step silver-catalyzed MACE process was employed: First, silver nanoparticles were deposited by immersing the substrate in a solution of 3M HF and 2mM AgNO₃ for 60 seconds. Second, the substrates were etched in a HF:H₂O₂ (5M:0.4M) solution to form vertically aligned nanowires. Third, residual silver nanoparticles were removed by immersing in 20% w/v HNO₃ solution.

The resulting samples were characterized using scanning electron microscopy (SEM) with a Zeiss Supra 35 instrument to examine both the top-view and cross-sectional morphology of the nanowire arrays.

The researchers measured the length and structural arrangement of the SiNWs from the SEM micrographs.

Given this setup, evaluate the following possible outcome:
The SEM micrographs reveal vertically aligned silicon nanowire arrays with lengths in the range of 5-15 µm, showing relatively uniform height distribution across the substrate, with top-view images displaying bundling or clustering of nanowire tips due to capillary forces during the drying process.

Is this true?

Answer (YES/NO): YES